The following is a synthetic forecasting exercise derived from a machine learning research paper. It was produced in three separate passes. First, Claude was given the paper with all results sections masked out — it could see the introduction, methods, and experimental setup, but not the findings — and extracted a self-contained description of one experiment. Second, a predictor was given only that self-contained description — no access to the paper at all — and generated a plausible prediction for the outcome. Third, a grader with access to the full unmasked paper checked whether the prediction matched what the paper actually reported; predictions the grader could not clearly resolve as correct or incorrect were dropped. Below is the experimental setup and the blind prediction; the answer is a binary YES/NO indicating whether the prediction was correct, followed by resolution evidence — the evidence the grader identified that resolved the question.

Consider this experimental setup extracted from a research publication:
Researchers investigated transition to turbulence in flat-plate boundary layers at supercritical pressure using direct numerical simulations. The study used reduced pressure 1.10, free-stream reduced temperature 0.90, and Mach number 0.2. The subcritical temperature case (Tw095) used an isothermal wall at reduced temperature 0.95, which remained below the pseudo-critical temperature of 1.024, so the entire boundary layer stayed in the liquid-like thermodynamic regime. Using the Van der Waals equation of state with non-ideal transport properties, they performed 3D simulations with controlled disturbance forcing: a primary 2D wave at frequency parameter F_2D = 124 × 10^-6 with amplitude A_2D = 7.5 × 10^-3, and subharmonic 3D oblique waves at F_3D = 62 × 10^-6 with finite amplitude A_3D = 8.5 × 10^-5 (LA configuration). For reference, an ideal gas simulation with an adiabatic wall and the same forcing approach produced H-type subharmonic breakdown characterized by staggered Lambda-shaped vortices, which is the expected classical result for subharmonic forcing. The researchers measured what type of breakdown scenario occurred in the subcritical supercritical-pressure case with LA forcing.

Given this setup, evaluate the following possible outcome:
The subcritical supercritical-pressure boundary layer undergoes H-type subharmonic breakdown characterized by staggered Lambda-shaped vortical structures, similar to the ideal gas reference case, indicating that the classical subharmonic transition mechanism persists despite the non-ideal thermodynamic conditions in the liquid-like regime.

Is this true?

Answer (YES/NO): YES